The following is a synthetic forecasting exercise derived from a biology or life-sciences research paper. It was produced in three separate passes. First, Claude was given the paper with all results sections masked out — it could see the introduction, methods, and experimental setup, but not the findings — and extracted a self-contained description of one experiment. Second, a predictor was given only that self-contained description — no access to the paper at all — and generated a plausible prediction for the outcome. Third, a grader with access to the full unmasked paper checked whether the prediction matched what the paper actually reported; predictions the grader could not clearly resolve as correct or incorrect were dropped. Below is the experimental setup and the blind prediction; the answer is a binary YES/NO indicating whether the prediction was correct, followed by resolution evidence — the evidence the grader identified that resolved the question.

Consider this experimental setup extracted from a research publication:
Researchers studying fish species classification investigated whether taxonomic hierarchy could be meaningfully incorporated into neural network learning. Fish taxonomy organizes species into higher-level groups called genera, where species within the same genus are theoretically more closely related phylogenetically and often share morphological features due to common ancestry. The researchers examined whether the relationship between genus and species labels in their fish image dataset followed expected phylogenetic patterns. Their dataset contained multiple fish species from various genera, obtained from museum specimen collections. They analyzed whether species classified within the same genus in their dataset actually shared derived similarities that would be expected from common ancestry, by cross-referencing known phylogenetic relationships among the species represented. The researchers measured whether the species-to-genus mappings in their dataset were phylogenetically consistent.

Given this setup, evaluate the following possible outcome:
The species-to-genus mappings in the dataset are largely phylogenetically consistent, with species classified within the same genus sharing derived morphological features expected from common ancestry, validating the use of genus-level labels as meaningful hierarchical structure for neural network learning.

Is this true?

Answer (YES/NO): YES